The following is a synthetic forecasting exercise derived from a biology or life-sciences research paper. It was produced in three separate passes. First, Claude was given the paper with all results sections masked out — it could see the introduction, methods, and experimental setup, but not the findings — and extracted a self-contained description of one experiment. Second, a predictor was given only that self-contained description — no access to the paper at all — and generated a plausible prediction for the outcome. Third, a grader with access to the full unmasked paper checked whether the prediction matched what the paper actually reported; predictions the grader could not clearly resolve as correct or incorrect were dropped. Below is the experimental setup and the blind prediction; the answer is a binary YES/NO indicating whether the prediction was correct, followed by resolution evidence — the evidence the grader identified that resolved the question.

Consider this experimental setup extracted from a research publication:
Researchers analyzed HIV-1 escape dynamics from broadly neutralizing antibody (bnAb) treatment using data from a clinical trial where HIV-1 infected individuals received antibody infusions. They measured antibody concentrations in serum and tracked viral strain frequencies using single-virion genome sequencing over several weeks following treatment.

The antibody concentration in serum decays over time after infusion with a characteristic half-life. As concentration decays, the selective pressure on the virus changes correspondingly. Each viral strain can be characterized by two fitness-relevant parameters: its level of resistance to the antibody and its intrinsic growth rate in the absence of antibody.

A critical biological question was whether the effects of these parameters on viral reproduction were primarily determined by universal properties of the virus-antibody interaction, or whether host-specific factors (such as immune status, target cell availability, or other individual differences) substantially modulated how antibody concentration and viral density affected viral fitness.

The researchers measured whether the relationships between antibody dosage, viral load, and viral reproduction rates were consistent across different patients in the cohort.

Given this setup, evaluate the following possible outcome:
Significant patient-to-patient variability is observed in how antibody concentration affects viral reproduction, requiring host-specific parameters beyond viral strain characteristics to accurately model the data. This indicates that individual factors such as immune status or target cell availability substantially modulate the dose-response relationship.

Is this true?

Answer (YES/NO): NO